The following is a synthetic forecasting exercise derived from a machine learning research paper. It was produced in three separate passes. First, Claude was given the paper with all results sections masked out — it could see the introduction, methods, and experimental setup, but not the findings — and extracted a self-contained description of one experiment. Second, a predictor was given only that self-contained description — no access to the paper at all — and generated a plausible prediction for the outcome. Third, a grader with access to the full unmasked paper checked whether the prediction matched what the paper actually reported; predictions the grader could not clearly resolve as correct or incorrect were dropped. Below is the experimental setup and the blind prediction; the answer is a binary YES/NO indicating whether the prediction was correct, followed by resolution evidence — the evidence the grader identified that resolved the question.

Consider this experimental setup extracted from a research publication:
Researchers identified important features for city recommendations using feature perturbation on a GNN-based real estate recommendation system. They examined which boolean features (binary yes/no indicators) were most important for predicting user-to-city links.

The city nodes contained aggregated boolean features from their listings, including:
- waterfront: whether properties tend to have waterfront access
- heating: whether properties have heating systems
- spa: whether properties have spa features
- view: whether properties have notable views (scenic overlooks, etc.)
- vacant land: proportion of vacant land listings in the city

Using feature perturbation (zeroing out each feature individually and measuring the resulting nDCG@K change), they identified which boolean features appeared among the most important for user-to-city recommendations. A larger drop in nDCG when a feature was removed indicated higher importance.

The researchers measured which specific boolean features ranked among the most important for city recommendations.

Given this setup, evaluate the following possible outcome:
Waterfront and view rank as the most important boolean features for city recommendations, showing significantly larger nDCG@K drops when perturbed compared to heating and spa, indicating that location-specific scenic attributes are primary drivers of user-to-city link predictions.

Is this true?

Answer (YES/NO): NO